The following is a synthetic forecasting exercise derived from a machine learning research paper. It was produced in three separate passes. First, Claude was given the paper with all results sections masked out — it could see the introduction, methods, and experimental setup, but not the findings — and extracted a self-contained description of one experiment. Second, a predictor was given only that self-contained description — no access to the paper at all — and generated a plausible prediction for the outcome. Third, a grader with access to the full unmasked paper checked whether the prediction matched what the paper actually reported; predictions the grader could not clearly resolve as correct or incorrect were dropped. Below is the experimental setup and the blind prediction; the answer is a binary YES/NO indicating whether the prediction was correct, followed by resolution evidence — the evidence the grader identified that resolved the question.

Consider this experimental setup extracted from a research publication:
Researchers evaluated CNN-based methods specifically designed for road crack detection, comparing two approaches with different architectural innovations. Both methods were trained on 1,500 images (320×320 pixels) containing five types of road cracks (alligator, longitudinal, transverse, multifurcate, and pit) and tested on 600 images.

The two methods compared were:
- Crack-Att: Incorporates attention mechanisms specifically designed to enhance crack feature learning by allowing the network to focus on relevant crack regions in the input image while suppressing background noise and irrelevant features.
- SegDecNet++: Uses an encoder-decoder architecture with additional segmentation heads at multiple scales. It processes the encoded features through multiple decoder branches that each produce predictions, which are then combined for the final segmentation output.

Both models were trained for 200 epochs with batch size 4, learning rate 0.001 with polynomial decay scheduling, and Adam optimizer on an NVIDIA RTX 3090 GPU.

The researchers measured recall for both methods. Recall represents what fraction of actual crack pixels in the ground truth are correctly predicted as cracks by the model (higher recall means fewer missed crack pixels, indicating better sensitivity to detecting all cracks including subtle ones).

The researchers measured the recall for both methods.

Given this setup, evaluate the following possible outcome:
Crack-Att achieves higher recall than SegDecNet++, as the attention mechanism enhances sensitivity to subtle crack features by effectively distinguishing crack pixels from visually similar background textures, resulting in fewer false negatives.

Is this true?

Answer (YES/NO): NO